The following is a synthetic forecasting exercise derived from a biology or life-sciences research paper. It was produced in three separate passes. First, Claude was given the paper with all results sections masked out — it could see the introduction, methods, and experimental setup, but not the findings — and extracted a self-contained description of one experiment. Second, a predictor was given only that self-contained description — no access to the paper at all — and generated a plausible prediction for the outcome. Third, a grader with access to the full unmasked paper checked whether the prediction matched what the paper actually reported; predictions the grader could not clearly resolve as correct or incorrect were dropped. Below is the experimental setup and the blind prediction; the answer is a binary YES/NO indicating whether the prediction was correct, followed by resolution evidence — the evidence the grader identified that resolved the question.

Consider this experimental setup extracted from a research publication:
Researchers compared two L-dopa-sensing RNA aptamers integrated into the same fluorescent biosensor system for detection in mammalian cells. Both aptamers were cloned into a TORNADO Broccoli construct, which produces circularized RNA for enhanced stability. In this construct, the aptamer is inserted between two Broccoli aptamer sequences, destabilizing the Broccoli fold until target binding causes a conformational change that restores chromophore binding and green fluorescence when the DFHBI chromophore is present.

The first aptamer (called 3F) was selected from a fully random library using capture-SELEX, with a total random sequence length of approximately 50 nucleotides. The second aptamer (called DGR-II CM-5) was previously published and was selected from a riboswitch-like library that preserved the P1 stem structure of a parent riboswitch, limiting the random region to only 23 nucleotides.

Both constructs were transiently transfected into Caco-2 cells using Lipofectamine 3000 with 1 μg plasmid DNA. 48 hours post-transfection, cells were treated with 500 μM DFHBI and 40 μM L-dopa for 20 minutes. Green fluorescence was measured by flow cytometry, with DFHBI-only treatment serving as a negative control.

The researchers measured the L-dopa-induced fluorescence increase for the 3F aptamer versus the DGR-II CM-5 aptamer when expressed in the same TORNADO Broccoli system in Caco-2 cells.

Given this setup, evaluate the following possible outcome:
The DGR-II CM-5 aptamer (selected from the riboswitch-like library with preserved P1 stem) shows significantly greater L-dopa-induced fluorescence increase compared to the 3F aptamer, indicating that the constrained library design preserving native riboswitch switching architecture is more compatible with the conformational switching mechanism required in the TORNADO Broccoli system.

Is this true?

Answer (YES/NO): NO